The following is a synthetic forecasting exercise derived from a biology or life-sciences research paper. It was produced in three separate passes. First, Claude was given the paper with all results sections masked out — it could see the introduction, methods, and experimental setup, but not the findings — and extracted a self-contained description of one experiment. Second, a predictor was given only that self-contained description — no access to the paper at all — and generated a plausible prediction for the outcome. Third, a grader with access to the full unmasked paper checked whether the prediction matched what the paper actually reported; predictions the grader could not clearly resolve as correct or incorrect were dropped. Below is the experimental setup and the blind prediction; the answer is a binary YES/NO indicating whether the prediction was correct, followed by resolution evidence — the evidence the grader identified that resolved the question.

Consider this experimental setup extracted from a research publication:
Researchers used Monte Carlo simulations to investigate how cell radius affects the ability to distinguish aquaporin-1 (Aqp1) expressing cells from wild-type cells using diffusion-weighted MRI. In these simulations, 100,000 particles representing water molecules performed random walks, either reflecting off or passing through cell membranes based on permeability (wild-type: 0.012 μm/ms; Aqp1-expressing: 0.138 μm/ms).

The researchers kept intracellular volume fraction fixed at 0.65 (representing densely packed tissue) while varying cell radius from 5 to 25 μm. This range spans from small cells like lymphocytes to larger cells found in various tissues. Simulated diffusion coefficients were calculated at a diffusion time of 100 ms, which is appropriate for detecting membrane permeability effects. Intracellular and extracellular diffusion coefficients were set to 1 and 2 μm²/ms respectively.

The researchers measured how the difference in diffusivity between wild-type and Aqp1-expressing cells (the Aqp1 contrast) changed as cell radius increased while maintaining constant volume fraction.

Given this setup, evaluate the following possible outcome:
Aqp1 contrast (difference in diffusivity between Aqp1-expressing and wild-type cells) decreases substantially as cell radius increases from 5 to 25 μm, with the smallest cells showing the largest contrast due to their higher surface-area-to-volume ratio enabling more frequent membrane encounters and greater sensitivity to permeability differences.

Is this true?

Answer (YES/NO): YES